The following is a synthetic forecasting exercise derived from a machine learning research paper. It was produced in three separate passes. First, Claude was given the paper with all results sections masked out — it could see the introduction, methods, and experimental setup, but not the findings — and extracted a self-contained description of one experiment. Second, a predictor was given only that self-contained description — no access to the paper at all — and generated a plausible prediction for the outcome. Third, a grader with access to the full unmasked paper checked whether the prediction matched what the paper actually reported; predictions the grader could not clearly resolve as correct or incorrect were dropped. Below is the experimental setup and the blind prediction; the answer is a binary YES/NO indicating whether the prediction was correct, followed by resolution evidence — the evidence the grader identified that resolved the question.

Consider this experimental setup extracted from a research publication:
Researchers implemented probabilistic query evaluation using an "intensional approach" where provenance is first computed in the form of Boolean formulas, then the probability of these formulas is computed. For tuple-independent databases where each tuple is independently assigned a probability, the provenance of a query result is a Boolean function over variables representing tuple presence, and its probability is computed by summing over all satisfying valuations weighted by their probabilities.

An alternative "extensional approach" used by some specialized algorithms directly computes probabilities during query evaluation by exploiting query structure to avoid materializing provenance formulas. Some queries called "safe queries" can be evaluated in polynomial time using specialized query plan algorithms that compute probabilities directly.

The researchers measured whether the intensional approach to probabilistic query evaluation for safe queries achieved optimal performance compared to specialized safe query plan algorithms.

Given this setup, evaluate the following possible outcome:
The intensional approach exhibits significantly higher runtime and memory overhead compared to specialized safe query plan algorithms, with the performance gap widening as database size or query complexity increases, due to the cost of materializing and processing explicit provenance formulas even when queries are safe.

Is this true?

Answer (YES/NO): NO